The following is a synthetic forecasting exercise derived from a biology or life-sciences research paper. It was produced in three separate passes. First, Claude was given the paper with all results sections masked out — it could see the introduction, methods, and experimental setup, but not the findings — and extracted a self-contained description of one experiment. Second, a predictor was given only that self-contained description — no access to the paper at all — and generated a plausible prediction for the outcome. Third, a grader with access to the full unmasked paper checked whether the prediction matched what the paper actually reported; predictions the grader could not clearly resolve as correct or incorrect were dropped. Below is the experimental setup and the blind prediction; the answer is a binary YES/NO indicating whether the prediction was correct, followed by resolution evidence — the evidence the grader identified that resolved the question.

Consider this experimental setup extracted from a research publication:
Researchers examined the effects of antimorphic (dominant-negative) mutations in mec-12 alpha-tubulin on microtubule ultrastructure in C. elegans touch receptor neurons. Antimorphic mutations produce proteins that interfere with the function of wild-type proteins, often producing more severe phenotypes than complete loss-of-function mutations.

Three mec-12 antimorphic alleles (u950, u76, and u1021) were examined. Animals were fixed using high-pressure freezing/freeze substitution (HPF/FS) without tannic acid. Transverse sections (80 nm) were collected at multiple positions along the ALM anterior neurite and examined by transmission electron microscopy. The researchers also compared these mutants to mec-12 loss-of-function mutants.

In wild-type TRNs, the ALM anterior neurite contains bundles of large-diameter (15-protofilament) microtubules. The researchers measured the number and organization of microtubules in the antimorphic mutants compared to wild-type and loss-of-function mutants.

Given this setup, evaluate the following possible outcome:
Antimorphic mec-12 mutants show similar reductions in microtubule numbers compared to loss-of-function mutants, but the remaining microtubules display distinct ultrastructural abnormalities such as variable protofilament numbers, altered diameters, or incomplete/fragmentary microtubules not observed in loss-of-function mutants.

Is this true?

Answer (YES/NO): NO